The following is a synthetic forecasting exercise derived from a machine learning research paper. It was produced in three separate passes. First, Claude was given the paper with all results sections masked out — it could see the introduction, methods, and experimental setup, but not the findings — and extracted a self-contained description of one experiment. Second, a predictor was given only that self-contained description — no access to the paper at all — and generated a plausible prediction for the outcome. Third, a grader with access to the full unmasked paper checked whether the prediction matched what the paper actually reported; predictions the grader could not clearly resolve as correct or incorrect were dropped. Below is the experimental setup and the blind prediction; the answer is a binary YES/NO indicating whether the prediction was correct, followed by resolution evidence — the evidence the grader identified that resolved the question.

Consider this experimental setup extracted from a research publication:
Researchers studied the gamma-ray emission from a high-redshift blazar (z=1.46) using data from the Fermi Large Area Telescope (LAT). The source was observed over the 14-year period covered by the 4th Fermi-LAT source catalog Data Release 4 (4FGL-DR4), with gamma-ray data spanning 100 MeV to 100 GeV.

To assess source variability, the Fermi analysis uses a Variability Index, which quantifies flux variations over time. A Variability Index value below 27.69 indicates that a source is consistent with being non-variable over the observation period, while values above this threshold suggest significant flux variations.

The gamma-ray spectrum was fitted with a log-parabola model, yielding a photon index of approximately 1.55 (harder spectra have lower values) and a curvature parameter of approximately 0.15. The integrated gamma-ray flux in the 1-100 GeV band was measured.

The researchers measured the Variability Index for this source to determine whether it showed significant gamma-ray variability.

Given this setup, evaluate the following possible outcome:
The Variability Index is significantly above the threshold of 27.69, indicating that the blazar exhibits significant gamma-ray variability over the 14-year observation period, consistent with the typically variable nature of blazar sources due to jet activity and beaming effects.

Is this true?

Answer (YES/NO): NO